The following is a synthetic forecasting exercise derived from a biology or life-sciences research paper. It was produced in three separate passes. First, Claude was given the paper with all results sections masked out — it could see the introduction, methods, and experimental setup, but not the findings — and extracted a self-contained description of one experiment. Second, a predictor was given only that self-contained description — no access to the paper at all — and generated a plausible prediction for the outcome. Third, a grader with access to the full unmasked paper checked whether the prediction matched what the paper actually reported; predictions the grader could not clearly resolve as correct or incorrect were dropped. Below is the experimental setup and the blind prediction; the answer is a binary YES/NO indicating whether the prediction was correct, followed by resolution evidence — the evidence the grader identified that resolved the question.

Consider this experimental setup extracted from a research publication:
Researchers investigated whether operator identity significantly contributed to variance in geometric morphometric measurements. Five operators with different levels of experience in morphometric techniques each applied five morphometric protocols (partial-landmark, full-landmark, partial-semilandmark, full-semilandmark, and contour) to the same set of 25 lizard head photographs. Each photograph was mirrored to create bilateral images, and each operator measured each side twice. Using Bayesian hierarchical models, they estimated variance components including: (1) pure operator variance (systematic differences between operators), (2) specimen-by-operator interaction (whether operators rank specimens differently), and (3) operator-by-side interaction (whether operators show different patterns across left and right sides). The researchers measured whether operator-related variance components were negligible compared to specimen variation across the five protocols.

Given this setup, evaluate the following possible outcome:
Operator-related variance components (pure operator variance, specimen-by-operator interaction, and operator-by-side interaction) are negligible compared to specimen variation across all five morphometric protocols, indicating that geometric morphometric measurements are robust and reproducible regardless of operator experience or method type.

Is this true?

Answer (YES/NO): NO